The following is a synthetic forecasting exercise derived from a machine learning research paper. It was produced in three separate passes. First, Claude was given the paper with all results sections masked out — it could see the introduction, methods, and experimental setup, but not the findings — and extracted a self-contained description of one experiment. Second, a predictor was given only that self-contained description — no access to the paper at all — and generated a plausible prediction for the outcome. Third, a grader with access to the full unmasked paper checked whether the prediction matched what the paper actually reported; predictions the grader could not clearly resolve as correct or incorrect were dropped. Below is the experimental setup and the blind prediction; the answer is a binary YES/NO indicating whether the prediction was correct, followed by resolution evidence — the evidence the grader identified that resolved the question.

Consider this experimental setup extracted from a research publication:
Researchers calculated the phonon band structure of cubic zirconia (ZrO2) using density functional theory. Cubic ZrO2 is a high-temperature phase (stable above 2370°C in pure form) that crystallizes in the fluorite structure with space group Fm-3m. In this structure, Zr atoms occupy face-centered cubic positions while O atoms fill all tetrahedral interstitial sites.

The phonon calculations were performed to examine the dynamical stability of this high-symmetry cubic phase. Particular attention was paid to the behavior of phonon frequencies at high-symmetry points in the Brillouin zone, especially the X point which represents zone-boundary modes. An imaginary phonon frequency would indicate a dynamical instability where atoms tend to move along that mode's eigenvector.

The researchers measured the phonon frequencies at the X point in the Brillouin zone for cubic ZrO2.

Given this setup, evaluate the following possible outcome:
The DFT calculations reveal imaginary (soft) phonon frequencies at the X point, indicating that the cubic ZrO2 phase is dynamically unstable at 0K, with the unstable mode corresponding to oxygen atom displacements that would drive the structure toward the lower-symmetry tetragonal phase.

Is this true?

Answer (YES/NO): YES